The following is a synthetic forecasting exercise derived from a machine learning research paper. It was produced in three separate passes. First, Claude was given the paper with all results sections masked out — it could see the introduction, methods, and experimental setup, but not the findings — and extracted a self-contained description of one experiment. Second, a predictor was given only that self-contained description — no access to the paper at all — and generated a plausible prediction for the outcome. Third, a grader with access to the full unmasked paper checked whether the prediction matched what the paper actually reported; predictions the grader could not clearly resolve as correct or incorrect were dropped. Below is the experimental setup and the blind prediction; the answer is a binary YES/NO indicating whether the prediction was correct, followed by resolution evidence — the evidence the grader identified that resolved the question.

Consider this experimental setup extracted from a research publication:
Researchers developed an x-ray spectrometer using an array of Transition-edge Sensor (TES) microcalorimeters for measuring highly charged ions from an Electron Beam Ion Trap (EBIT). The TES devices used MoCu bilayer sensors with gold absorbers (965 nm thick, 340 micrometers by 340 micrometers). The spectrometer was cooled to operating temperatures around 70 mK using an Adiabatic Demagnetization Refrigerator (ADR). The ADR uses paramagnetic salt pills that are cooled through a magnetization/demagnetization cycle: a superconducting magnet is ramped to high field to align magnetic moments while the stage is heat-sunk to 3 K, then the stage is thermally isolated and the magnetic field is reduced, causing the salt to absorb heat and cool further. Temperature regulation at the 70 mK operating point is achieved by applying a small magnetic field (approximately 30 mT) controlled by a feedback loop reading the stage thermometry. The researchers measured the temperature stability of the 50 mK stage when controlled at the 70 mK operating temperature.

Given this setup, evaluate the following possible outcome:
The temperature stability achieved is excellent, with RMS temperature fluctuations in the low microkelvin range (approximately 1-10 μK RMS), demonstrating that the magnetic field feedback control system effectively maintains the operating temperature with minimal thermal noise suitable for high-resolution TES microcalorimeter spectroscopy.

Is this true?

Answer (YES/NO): YES